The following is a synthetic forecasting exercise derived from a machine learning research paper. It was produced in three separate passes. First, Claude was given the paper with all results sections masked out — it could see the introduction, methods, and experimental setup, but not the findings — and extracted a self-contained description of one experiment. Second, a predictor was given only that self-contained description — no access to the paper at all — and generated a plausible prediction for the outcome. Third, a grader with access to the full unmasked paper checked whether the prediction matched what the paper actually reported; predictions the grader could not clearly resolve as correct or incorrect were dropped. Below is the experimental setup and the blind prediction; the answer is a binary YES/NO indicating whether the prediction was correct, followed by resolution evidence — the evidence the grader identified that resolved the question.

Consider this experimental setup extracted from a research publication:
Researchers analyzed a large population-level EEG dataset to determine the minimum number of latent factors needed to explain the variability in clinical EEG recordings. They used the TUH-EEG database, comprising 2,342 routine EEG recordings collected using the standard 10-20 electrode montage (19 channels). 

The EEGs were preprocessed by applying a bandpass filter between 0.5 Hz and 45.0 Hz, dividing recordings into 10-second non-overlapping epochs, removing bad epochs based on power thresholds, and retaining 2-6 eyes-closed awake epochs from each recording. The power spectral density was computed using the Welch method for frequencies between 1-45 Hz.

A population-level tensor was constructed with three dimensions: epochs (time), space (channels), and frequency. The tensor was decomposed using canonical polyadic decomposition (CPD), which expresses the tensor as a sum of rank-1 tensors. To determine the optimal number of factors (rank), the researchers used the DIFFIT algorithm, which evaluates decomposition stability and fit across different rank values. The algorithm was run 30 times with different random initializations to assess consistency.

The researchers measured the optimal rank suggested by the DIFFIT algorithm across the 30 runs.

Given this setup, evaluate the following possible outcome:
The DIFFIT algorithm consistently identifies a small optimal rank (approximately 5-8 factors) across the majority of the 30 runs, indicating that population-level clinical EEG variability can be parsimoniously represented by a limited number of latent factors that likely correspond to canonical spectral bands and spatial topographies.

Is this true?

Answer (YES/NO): NO